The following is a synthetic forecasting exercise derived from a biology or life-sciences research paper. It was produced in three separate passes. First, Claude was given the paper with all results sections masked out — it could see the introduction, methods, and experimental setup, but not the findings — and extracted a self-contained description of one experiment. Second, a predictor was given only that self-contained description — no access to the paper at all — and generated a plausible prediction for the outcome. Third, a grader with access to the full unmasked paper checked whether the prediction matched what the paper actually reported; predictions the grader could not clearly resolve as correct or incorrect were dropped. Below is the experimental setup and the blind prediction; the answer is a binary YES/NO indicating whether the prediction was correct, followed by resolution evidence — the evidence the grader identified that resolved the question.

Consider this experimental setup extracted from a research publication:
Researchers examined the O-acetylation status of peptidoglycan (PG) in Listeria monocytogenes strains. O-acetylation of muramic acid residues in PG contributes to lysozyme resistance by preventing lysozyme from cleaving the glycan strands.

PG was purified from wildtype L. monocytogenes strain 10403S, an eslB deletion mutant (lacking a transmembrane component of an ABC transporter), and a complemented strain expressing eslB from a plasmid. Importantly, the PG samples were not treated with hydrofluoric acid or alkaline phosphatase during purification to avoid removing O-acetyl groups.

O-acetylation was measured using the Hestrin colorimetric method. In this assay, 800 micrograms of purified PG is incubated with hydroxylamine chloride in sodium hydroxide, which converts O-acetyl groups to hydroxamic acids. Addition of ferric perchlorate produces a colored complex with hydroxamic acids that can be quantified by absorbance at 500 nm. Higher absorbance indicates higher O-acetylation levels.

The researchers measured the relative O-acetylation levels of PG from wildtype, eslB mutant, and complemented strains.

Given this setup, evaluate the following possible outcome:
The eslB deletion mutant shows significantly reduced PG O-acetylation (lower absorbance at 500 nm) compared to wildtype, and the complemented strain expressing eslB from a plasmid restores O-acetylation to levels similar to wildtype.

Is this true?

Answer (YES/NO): YES